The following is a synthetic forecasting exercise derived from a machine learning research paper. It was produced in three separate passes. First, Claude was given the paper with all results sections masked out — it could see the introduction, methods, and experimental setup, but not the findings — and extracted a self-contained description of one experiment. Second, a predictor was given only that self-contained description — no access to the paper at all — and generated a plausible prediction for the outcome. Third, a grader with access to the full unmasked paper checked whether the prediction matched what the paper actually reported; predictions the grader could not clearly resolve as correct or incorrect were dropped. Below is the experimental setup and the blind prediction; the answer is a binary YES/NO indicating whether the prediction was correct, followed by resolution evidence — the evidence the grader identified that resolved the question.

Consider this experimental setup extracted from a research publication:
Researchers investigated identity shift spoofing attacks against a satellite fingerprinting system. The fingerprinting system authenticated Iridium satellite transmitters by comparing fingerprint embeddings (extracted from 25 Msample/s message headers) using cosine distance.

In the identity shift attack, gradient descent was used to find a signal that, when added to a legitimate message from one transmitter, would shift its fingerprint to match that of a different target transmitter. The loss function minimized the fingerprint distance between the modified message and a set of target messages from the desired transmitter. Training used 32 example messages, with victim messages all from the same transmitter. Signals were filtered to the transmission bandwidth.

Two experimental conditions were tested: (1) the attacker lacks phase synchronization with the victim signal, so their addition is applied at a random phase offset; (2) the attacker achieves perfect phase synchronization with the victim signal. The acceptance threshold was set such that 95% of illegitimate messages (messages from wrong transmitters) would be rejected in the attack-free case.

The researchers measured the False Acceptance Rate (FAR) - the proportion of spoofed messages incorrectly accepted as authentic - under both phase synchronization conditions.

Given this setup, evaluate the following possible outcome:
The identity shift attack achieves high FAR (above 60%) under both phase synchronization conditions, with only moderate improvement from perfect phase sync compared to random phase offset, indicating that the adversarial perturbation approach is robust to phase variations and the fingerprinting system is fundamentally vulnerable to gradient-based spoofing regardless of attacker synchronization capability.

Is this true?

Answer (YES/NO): NO